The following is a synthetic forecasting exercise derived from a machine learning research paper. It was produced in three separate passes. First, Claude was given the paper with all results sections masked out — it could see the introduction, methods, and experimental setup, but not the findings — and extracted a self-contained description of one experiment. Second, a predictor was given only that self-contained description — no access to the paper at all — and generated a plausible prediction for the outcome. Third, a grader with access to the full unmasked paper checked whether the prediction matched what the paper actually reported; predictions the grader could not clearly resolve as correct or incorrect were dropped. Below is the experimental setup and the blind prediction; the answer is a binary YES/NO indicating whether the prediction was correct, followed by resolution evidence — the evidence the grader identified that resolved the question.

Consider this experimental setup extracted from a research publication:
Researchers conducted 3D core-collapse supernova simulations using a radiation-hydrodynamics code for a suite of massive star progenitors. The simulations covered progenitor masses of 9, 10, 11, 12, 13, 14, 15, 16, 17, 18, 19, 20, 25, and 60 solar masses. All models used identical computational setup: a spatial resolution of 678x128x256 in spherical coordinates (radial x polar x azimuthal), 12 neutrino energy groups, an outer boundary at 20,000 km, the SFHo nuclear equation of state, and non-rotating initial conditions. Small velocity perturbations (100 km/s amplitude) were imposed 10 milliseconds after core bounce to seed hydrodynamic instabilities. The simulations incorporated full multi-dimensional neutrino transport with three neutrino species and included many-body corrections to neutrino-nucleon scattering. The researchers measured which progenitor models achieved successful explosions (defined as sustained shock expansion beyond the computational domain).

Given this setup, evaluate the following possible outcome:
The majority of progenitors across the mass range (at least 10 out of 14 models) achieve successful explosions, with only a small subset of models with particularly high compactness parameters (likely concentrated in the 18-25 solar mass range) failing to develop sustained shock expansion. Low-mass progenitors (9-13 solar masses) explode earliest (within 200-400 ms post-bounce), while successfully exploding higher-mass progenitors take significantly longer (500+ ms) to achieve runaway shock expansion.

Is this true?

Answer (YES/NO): NO